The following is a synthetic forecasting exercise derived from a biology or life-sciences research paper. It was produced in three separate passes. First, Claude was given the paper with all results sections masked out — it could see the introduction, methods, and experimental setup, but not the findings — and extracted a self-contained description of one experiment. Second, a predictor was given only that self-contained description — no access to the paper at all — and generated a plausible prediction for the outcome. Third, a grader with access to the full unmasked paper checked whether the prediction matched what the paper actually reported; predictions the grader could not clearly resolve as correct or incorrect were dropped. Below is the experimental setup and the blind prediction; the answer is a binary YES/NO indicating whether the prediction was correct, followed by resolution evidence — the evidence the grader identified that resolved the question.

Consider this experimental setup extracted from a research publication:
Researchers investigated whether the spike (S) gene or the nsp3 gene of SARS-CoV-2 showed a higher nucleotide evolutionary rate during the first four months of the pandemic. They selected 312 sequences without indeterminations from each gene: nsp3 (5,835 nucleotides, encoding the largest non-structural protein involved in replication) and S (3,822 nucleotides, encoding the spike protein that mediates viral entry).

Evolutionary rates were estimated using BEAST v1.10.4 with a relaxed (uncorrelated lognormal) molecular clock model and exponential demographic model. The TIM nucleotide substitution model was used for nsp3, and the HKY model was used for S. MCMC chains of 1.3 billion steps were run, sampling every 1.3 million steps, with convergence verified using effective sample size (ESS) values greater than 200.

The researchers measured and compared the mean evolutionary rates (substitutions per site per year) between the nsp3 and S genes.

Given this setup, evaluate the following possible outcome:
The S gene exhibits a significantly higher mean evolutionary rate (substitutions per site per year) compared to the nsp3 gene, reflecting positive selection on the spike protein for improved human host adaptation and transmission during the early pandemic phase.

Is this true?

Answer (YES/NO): NO